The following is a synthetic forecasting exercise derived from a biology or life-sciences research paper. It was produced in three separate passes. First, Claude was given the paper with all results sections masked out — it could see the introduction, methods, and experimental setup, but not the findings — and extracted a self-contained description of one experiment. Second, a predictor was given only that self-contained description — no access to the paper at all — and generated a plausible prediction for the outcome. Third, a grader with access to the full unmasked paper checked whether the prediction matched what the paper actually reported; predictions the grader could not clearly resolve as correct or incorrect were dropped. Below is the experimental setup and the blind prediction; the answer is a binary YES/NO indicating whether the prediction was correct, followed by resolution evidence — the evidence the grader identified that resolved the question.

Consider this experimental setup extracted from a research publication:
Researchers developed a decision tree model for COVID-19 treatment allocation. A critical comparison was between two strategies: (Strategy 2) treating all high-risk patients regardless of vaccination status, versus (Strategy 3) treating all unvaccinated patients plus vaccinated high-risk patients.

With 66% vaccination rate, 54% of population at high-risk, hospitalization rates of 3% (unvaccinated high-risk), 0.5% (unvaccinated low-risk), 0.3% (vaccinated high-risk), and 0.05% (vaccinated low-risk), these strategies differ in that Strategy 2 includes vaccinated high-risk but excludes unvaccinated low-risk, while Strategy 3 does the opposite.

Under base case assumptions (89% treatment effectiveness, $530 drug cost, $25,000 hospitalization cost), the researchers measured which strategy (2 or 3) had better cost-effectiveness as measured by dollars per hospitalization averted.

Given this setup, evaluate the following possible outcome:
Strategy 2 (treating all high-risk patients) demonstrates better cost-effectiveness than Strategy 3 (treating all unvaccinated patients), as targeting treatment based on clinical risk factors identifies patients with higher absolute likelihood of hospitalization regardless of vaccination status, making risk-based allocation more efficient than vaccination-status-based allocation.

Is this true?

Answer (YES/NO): YES